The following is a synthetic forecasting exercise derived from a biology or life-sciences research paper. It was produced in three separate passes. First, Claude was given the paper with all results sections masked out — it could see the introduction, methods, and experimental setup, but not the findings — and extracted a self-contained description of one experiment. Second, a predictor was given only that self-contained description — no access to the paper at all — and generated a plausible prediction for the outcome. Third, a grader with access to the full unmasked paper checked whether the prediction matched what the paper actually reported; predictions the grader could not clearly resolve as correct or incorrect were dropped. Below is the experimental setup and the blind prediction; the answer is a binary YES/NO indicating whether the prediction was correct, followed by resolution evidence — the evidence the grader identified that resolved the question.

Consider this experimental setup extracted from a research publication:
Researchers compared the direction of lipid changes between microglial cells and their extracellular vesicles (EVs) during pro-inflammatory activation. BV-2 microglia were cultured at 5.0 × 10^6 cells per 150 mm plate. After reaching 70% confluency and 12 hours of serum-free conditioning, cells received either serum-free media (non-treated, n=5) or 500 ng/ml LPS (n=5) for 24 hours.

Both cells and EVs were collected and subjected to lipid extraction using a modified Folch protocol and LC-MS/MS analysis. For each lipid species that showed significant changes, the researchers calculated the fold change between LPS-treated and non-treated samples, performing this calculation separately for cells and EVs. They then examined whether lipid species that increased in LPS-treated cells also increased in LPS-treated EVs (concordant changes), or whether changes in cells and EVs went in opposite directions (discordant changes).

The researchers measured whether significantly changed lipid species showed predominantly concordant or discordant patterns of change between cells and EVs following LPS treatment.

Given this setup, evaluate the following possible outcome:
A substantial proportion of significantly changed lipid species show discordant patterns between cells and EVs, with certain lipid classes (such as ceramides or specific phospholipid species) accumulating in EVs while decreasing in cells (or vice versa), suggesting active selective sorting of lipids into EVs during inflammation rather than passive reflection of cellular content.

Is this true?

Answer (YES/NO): NO